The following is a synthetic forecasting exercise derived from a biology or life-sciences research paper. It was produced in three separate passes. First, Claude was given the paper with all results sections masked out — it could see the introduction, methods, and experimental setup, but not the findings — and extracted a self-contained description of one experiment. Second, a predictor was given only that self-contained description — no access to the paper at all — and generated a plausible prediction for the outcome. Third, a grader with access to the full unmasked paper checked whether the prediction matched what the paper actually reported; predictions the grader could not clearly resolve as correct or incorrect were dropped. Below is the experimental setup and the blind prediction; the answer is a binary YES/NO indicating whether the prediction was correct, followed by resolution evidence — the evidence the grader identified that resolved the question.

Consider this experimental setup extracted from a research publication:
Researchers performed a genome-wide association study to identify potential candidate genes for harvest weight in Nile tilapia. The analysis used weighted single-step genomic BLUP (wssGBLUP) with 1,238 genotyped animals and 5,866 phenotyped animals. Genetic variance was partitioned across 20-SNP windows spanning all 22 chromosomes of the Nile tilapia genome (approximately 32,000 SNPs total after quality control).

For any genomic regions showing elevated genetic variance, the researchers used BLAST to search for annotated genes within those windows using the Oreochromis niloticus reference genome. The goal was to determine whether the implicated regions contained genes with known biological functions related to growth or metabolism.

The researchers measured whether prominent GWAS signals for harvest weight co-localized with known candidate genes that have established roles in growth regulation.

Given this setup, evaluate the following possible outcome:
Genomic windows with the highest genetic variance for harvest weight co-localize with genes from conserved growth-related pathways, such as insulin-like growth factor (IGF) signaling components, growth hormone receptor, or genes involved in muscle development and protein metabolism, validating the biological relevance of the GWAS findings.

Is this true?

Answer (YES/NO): NO